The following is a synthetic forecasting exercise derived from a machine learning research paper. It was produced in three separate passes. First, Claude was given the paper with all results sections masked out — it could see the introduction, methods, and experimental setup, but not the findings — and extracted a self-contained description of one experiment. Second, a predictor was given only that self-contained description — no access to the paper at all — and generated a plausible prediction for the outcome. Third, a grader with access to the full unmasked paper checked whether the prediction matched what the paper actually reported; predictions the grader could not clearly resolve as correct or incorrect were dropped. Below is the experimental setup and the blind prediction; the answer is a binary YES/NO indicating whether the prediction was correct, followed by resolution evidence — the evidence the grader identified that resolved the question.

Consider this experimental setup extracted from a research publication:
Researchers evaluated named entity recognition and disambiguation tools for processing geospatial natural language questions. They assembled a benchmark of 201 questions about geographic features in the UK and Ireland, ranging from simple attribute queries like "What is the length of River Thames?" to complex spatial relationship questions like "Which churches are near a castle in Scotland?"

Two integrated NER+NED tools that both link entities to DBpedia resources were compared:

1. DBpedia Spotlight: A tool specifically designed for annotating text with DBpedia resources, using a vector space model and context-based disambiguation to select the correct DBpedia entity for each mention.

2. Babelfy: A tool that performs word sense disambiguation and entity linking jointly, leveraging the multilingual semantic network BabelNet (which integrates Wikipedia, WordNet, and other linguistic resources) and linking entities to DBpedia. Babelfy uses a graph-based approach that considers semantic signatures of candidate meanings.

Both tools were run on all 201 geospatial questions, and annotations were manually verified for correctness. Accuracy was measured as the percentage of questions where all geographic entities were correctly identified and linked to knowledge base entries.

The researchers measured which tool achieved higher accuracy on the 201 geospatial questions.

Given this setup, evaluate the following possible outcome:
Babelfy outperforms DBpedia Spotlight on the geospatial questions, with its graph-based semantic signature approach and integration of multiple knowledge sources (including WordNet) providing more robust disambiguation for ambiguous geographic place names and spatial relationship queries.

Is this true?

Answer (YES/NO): NO